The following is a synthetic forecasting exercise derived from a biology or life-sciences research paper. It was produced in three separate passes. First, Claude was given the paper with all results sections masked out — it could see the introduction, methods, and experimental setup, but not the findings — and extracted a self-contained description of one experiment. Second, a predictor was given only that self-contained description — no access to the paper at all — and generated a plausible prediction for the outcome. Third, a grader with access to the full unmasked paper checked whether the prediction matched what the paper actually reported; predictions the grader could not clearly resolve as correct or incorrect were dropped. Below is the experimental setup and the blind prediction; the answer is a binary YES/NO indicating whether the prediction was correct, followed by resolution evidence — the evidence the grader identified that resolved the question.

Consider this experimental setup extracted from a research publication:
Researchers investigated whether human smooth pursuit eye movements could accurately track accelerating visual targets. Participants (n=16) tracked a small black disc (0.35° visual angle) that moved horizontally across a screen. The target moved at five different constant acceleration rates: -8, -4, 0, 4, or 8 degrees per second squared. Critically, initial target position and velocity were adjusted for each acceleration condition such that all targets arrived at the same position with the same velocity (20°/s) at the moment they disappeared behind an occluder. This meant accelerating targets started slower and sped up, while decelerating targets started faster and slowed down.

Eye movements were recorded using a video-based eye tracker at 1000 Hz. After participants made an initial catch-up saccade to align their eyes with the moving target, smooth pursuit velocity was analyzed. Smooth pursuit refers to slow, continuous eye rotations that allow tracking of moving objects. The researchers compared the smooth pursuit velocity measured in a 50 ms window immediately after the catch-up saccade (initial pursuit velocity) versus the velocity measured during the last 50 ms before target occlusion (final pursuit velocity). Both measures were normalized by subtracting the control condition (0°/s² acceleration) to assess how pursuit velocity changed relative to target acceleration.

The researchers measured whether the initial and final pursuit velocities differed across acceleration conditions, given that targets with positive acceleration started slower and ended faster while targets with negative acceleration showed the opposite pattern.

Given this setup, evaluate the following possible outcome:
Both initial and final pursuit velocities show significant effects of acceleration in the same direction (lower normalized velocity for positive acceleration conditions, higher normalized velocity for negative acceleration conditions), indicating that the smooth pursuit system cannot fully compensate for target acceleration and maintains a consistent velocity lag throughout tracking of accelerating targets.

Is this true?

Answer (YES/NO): NO